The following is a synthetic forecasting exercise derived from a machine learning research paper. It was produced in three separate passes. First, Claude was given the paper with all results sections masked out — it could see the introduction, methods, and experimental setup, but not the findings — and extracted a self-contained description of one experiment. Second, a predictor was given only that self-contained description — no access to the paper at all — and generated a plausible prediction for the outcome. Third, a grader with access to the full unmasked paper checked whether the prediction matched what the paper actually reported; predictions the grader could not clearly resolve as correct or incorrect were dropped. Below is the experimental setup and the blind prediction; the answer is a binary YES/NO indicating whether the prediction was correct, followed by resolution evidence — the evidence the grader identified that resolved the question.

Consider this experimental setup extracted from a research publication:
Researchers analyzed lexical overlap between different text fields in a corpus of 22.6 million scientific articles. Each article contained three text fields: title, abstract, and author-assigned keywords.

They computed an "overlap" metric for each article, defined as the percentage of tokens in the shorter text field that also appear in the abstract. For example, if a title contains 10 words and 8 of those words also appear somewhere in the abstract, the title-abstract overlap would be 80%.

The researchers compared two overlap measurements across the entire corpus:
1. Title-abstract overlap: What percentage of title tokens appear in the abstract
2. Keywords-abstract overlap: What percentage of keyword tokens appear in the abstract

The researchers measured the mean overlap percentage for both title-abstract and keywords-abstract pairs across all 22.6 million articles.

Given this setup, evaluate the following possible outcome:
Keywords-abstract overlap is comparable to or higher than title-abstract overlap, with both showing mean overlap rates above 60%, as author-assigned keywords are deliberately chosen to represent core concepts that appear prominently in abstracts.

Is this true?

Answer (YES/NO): NO